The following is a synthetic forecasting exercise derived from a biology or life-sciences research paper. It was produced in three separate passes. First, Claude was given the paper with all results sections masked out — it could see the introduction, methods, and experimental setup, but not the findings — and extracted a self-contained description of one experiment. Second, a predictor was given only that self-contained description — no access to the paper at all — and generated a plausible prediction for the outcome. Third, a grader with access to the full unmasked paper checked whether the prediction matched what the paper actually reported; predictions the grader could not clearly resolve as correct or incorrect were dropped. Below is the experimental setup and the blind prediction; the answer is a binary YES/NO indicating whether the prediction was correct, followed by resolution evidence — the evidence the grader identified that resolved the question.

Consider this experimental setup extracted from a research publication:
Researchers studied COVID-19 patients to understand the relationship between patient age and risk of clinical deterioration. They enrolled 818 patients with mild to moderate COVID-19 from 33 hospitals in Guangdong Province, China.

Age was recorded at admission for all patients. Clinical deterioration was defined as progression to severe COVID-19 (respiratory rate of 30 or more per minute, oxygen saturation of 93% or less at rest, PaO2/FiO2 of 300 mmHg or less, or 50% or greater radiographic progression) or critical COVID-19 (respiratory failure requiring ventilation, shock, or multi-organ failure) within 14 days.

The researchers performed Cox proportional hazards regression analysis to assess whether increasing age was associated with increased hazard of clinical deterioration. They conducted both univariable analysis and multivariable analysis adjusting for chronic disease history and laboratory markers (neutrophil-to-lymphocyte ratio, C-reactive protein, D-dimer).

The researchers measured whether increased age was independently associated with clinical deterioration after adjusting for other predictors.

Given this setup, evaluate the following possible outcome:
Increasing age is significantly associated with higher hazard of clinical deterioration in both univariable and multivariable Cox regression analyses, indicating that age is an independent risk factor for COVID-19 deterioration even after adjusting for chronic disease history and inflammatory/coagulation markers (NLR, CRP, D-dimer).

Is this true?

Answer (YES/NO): YES